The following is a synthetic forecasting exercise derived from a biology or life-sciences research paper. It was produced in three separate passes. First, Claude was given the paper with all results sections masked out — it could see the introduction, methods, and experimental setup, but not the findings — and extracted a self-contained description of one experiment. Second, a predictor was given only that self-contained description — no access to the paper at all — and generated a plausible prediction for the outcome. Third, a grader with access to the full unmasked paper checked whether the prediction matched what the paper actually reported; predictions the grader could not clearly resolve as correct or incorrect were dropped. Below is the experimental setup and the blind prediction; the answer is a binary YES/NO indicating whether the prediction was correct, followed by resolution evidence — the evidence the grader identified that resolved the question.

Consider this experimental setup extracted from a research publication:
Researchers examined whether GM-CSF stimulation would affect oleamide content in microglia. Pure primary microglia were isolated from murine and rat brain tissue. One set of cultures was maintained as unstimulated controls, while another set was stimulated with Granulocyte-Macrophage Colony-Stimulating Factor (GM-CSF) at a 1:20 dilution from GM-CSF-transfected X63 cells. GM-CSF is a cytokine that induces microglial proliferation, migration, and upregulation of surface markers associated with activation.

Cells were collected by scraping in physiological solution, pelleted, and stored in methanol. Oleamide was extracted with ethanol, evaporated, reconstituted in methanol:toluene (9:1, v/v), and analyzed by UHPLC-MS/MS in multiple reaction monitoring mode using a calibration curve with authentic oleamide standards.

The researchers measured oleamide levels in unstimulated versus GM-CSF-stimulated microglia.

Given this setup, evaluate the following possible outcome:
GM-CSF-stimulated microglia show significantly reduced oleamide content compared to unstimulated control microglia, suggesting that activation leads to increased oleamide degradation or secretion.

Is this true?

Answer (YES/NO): NO